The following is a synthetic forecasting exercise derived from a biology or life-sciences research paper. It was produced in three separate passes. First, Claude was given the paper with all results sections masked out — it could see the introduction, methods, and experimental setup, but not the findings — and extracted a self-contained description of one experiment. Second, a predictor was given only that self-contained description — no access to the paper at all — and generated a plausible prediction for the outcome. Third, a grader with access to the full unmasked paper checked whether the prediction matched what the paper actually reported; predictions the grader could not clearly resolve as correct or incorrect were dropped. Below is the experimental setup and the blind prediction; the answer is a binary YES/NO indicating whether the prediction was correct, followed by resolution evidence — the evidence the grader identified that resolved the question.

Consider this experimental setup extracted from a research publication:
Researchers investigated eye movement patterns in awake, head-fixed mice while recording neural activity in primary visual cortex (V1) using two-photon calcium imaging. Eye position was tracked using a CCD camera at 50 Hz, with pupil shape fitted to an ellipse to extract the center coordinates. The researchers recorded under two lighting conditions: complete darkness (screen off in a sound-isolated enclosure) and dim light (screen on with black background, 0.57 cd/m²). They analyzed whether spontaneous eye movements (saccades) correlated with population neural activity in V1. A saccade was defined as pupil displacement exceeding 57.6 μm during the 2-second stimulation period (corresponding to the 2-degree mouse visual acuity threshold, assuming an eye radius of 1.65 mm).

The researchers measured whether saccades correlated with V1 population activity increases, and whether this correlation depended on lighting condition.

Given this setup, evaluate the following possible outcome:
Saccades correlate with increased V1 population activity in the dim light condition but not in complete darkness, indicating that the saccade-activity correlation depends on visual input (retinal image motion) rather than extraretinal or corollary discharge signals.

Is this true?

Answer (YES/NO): YES